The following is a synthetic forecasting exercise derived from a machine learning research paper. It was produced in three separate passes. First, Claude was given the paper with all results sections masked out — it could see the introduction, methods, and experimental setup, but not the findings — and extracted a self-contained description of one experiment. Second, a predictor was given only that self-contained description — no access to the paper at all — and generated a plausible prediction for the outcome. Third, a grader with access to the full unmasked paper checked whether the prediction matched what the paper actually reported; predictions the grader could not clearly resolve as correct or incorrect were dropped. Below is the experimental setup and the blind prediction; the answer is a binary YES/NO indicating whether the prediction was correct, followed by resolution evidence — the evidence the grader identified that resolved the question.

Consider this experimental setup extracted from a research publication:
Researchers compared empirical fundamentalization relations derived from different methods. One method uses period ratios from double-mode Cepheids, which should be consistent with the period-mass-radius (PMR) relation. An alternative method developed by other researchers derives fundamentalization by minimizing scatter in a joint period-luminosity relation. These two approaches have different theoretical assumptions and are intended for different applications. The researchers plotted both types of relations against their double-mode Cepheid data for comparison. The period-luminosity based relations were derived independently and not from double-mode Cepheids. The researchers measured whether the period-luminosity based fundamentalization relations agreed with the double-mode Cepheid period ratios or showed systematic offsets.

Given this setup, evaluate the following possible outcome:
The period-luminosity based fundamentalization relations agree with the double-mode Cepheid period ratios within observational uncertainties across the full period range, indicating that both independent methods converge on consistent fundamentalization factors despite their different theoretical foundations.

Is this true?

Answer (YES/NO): NO